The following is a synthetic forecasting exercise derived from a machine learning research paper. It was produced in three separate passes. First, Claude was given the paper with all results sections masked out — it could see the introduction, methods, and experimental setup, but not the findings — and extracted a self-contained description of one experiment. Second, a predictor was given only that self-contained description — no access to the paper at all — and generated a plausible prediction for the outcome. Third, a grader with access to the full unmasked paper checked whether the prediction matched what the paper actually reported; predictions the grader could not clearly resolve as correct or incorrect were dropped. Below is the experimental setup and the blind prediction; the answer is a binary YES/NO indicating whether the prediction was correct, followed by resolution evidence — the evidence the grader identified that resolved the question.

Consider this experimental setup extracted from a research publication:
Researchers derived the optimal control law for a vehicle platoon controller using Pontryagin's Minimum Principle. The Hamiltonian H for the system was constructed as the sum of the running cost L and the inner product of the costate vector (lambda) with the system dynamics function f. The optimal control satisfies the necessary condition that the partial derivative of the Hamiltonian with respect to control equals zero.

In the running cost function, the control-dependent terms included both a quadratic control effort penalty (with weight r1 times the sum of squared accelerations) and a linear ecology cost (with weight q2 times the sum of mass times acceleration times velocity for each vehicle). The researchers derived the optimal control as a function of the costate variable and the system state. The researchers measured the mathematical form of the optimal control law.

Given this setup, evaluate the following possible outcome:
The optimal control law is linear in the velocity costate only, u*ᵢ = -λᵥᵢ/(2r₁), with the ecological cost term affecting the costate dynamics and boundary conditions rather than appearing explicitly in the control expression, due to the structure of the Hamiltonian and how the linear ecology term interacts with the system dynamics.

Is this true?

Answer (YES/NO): NO